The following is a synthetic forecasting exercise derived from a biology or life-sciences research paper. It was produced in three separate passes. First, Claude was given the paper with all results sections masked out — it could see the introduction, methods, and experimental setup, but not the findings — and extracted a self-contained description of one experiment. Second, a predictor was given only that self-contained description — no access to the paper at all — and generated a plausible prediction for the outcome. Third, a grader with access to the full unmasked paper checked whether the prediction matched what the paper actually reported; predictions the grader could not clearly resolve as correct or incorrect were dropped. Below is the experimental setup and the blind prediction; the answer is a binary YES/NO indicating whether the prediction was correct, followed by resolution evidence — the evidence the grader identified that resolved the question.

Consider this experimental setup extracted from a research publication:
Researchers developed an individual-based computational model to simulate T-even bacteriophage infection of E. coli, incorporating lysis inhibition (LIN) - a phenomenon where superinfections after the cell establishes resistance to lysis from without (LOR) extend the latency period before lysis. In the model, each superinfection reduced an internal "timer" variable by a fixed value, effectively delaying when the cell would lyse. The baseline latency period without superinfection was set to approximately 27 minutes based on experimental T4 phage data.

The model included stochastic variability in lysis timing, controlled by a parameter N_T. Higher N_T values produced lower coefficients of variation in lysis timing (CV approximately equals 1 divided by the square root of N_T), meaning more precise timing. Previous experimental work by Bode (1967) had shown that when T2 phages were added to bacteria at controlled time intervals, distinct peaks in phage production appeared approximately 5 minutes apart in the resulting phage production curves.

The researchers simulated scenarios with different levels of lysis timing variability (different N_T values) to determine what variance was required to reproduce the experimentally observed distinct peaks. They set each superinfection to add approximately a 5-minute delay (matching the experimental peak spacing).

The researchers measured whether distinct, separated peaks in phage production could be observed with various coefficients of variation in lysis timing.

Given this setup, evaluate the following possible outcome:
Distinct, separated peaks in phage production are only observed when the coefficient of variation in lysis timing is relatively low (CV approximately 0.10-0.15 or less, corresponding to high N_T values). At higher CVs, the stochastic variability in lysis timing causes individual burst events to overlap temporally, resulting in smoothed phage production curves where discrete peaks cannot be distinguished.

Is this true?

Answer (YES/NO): NO